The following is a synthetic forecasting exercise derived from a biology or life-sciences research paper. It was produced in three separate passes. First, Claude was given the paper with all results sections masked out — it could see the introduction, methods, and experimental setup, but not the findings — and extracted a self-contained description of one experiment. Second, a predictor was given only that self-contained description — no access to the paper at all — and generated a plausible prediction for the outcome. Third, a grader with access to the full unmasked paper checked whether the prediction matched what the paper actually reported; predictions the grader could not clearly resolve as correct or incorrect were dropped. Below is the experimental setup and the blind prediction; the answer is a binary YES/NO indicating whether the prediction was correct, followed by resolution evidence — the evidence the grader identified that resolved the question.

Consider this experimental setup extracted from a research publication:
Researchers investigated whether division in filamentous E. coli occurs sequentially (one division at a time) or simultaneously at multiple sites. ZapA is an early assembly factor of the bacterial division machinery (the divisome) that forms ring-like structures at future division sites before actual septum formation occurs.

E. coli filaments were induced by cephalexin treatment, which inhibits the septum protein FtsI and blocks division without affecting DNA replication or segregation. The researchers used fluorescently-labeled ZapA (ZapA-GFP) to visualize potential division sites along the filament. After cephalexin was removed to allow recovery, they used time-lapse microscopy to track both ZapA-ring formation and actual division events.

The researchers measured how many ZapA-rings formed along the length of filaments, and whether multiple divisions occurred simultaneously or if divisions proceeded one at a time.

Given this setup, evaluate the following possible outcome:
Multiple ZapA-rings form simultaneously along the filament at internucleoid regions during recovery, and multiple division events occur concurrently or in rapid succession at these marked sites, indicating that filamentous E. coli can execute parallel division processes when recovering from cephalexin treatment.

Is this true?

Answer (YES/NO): NO